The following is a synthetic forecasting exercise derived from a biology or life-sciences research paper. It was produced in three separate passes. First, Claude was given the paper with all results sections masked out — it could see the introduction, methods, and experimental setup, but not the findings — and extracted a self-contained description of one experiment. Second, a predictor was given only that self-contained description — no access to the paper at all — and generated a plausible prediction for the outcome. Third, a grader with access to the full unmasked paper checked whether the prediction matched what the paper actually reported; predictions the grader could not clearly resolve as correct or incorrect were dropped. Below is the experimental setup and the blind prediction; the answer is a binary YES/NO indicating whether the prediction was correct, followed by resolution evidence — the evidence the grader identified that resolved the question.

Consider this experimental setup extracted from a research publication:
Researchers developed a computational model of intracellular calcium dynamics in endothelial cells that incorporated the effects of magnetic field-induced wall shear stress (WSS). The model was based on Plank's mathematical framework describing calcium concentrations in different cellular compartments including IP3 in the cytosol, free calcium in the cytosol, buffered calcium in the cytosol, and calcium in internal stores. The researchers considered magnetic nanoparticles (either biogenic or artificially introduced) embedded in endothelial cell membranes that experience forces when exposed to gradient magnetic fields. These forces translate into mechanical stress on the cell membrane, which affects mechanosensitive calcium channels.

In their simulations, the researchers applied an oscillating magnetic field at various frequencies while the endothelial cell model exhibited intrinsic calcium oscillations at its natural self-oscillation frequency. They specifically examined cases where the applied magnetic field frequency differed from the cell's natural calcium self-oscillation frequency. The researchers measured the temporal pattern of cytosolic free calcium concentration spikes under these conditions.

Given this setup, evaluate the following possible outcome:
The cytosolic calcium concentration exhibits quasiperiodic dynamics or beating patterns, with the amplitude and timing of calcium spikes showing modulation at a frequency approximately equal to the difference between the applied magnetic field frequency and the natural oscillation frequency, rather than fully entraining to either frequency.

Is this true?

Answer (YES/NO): NO